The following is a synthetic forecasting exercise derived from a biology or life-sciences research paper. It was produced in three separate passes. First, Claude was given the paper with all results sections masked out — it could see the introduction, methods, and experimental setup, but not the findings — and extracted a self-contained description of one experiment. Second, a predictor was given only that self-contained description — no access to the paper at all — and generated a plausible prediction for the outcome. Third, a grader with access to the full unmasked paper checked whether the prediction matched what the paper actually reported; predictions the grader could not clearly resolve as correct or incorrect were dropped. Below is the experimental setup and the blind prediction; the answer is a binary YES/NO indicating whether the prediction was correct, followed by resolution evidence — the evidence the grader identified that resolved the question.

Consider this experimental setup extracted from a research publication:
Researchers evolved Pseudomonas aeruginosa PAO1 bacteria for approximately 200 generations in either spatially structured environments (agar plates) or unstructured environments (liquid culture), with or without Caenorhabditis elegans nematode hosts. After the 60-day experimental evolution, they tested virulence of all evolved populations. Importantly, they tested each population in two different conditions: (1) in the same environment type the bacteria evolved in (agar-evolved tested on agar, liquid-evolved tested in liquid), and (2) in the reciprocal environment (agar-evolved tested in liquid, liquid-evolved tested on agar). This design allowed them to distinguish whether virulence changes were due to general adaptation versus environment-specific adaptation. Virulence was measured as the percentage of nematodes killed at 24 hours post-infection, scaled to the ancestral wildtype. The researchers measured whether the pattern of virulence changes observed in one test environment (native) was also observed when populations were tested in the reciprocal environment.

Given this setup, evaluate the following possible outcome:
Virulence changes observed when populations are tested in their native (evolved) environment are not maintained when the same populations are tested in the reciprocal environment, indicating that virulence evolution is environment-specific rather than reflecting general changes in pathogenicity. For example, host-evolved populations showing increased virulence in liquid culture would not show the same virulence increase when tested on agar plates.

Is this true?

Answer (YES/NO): NO